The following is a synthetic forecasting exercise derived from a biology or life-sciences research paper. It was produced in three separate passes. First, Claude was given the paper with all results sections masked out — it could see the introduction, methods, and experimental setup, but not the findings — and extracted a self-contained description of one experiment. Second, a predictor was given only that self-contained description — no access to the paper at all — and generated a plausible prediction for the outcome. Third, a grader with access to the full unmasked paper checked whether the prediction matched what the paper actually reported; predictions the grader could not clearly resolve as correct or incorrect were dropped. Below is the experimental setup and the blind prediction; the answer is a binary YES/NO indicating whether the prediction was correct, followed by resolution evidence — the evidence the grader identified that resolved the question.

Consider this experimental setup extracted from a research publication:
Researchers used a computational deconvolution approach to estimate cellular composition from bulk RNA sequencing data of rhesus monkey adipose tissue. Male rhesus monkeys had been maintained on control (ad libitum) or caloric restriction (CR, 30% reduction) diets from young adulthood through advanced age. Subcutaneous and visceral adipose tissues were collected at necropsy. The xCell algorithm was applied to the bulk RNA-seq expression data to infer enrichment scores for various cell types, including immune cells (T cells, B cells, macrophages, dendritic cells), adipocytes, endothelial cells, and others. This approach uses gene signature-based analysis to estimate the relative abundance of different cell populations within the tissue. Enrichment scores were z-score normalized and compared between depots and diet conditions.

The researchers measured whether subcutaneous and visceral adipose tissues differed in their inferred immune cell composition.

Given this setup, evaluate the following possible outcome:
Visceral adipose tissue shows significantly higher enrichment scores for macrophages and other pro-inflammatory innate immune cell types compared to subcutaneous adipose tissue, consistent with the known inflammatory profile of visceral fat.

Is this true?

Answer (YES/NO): NO